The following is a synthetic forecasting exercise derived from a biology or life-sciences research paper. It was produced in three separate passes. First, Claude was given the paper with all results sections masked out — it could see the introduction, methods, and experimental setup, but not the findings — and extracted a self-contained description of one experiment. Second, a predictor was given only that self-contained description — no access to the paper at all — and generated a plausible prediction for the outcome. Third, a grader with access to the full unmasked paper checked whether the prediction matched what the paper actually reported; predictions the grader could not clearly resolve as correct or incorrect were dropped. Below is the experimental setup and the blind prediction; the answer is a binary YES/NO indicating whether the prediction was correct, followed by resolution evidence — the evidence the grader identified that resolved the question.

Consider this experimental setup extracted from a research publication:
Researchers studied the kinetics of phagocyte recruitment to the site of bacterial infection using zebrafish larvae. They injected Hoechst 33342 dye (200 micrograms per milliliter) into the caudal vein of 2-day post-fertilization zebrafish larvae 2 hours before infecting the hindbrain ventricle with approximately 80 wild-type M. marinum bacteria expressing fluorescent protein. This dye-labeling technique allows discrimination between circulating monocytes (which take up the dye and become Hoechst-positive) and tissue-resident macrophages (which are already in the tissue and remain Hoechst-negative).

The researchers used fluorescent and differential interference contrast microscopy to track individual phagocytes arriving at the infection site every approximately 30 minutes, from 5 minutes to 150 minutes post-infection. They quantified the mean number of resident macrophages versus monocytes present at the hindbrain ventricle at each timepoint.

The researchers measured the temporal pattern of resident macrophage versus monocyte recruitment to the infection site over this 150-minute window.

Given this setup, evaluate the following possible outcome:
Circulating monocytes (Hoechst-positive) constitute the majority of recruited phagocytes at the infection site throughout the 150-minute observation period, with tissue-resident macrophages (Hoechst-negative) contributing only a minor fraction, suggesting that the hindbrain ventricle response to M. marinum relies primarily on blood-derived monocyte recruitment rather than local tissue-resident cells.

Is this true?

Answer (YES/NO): NO